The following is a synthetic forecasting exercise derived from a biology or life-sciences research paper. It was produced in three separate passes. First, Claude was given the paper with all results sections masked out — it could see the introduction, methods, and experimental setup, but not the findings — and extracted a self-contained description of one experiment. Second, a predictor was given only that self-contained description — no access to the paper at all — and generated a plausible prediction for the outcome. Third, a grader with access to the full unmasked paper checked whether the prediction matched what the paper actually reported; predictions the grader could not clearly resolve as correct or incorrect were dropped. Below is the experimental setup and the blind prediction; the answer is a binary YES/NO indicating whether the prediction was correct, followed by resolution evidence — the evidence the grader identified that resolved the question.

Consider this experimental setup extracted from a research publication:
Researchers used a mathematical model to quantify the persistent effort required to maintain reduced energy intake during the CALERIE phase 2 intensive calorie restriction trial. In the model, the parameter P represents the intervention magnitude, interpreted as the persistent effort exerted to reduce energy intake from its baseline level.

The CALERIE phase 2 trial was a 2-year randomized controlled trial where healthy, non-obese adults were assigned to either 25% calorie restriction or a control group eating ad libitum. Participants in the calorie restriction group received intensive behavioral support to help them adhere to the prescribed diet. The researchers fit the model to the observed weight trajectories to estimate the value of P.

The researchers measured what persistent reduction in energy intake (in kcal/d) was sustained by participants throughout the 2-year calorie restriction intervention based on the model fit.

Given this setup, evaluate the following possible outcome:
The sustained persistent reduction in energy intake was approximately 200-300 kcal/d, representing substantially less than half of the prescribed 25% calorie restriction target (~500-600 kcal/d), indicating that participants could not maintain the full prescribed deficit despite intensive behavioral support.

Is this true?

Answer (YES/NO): NO